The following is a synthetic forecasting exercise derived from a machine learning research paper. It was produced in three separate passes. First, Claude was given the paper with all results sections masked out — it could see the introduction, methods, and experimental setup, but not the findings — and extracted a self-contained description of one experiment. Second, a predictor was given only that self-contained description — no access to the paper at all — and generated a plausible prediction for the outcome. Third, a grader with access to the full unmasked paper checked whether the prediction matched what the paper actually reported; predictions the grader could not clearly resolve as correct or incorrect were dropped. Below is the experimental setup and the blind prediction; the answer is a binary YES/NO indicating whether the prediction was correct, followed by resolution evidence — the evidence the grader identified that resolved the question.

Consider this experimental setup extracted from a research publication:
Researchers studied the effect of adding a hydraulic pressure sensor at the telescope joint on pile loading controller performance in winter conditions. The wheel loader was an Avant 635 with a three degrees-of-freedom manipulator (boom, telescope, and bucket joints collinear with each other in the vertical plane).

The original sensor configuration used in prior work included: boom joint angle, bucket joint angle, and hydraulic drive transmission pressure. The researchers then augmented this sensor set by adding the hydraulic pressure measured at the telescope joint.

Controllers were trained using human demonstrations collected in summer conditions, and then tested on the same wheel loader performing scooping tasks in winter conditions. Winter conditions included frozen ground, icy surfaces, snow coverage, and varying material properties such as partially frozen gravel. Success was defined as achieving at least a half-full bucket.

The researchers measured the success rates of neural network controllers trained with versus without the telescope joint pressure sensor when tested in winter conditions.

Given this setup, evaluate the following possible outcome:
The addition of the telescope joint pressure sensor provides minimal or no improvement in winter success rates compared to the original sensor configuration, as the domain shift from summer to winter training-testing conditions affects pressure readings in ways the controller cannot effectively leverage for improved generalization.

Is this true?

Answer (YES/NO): NO